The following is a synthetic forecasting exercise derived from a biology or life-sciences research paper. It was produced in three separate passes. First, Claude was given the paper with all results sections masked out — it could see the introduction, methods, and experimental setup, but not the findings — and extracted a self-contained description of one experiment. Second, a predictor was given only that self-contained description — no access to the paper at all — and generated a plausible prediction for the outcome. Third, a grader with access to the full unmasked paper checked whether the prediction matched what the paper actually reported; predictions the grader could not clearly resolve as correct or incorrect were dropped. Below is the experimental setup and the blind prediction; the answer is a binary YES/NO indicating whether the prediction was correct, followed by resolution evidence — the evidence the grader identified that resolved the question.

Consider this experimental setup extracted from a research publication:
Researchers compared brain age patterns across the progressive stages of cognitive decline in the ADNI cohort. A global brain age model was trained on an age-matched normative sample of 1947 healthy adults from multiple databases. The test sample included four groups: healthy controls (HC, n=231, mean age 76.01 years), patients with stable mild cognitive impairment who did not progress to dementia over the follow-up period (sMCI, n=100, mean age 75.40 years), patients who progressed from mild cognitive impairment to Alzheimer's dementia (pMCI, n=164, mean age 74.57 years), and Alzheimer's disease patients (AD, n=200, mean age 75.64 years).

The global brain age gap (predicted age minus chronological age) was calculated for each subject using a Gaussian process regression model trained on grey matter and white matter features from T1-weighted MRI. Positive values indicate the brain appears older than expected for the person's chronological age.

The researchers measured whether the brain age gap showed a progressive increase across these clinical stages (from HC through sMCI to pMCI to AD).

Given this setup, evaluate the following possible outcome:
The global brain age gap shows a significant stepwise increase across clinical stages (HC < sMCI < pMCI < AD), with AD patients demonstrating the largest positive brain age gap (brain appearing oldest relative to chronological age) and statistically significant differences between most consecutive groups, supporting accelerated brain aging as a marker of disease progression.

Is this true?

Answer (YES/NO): NO